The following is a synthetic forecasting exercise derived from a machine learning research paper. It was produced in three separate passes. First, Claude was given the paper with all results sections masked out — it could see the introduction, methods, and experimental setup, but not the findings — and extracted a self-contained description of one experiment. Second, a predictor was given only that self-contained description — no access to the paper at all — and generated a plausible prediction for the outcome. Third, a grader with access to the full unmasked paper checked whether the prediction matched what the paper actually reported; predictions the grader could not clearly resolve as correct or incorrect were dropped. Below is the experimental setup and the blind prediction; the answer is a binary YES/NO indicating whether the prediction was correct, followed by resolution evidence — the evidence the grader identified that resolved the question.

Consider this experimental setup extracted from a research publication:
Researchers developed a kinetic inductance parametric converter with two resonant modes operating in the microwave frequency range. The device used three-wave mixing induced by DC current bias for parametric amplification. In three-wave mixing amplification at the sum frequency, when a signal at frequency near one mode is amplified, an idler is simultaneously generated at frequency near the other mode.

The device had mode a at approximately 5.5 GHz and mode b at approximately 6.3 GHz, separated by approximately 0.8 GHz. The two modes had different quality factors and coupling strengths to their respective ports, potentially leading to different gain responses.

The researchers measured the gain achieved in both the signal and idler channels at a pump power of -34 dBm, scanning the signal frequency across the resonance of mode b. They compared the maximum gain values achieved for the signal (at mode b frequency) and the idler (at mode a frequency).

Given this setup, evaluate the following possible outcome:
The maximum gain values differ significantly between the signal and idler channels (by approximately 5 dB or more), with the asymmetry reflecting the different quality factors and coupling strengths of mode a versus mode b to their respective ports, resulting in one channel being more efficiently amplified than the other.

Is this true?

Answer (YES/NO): NO